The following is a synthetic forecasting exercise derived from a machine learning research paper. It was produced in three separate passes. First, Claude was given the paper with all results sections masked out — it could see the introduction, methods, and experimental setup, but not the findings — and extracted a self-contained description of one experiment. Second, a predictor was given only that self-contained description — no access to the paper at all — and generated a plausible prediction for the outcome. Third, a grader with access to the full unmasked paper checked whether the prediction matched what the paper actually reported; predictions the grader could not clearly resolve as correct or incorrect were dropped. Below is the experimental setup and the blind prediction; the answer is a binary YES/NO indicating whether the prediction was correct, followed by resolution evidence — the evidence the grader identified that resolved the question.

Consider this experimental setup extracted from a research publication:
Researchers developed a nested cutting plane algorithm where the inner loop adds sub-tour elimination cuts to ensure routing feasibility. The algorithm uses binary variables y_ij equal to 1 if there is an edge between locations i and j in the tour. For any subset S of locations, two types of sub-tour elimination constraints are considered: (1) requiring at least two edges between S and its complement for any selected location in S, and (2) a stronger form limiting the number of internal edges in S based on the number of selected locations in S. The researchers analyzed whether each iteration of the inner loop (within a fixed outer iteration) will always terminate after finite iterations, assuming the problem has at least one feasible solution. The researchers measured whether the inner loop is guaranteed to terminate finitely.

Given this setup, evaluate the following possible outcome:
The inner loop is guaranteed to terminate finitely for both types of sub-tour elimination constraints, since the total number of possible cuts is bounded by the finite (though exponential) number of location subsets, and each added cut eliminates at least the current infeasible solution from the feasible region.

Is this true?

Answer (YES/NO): YES